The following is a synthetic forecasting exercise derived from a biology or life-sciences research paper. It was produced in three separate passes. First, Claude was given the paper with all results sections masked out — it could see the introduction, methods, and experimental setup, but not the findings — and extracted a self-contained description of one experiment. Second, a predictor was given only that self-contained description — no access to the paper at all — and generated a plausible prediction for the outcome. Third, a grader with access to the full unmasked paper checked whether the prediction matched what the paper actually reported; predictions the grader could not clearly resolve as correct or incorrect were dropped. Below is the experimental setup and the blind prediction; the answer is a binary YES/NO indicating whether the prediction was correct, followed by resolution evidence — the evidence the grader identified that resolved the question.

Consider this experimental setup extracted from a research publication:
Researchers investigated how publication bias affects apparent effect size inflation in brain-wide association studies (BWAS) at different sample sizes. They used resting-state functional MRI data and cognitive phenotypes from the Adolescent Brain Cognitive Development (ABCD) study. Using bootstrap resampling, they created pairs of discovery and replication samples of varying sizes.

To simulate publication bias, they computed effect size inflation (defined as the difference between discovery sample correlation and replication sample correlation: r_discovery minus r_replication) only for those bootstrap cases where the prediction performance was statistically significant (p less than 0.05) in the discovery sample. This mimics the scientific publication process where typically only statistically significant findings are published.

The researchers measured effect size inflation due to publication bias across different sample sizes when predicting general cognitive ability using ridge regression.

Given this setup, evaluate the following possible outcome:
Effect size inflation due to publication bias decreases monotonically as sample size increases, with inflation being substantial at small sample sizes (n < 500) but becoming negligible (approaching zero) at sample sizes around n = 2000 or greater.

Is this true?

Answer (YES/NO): NO